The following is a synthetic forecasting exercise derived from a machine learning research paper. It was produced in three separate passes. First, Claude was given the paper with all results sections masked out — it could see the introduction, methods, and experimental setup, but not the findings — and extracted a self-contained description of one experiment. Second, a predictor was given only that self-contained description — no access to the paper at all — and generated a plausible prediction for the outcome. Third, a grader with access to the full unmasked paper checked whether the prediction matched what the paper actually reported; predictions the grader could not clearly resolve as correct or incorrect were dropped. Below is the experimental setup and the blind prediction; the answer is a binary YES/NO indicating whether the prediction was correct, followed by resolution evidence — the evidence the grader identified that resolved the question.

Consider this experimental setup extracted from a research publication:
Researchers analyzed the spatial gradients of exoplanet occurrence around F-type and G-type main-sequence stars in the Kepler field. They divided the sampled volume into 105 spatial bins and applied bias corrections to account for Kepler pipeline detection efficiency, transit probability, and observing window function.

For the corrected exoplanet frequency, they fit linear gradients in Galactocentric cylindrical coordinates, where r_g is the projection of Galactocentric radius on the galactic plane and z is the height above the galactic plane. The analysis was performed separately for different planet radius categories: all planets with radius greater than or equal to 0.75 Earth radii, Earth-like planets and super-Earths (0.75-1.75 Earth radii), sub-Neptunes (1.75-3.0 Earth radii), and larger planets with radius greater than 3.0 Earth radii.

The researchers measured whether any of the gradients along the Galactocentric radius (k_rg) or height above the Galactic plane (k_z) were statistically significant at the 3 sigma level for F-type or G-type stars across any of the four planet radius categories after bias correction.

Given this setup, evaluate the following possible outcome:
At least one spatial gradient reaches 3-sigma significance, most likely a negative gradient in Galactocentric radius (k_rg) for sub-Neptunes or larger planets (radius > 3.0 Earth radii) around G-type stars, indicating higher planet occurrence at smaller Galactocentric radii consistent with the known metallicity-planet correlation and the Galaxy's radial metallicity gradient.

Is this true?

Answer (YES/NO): NO